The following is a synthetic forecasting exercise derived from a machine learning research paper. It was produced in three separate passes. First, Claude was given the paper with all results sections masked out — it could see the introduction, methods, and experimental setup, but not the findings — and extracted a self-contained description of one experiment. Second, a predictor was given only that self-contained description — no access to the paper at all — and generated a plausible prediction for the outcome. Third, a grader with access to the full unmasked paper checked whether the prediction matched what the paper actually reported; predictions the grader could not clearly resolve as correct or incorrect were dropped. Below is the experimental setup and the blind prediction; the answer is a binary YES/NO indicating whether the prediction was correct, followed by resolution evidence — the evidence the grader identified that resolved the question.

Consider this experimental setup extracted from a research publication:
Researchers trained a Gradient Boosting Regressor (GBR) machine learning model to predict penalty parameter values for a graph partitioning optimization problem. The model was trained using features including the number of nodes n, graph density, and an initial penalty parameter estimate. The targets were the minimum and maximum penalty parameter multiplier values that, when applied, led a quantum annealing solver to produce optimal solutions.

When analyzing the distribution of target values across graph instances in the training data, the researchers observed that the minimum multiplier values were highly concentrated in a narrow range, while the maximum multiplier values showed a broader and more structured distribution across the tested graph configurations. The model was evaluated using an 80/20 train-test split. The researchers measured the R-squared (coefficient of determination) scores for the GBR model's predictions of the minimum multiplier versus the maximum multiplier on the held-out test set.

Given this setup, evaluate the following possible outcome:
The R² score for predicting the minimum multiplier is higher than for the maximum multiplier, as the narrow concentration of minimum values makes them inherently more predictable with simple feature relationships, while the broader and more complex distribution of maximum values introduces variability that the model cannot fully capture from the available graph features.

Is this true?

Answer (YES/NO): NO